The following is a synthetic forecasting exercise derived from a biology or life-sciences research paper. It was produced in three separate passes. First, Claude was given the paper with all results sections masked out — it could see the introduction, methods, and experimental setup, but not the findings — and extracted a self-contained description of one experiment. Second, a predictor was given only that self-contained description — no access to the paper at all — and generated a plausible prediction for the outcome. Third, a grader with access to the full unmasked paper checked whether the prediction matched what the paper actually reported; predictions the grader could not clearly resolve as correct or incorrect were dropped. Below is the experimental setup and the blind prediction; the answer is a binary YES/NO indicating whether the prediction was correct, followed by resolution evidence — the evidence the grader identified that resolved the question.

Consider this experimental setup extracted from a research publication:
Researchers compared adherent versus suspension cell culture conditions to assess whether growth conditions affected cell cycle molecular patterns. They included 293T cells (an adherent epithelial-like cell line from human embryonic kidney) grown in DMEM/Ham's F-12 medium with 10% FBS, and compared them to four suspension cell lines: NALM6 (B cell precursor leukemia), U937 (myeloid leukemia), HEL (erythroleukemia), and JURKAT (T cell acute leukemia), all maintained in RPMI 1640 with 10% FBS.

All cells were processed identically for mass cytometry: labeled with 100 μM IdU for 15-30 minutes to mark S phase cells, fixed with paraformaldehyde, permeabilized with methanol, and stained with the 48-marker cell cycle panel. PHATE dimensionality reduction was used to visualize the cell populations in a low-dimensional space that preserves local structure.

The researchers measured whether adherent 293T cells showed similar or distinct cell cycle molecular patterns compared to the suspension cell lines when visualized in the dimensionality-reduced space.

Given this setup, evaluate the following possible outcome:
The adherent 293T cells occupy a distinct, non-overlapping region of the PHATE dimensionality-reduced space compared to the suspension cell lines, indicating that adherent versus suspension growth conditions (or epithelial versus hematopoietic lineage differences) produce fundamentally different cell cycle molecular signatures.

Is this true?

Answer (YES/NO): YES